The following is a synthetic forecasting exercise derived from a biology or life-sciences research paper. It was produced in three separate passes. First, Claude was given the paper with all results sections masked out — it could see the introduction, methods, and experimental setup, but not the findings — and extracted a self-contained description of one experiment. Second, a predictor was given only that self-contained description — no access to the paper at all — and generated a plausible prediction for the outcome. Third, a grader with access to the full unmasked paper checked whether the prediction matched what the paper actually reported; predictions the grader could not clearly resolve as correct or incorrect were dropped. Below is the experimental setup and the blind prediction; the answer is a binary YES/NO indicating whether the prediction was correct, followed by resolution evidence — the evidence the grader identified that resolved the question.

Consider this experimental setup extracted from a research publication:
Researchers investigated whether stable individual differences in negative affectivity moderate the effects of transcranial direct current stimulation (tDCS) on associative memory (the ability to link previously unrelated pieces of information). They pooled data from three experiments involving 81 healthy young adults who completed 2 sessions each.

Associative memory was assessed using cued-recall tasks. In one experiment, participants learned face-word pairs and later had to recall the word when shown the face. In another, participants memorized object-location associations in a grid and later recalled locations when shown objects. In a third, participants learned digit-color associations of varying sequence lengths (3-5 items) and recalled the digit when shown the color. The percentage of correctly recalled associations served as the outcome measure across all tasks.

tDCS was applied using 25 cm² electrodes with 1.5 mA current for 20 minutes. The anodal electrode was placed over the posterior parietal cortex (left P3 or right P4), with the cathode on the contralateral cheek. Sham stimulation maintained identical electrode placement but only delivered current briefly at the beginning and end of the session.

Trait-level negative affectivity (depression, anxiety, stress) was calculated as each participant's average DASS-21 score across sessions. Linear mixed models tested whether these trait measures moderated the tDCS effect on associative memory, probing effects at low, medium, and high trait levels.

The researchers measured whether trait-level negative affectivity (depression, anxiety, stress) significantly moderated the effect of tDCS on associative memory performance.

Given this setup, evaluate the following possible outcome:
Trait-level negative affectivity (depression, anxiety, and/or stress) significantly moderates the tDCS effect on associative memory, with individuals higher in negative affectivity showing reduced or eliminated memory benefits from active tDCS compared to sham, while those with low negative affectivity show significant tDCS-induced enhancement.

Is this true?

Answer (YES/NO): NO